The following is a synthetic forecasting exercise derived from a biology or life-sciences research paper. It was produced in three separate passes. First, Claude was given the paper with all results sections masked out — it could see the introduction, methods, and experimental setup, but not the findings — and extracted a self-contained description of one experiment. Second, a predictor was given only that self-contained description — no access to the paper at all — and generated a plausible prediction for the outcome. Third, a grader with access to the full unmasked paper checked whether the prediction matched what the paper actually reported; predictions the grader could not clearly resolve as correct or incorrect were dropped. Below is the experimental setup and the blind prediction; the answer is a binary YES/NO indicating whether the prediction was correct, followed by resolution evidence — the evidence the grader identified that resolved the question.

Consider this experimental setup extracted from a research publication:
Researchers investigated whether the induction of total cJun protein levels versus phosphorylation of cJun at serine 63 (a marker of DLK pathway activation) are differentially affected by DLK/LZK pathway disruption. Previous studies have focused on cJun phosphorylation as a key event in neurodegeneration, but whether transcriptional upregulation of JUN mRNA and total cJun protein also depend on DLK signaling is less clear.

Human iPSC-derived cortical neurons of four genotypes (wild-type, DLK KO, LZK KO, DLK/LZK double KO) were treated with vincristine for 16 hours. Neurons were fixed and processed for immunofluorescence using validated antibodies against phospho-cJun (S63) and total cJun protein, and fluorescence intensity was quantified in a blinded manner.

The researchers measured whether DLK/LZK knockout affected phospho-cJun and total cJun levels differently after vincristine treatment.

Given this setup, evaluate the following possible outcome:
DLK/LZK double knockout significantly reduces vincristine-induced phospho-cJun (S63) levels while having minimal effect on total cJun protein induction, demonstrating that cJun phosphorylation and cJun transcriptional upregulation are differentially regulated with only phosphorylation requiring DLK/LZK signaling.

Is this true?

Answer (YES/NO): NO